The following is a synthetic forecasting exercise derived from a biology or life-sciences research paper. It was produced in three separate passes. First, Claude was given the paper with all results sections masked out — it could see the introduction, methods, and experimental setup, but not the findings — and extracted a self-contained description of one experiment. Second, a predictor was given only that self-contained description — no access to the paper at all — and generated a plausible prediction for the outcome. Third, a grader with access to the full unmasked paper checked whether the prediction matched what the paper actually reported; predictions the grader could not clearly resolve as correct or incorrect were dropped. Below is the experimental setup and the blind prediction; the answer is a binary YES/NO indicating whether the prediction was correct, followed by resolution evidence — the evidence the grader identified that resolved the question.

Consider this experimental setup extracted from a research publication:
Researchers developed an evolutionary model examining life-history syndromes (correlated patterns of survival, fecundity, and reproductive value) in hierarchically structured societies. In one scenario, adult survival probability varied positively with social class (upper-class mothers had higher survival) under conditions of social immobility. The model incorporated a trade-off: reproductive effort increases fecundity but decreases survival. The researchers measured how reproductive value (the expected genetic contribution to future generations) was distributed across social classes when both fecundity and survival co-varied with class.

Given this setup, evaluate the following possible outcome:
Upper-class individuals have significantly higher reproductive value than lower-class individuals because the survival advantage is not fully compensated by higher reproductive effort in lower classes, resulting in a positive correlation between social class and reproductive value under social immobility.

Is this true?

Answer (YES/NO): YES